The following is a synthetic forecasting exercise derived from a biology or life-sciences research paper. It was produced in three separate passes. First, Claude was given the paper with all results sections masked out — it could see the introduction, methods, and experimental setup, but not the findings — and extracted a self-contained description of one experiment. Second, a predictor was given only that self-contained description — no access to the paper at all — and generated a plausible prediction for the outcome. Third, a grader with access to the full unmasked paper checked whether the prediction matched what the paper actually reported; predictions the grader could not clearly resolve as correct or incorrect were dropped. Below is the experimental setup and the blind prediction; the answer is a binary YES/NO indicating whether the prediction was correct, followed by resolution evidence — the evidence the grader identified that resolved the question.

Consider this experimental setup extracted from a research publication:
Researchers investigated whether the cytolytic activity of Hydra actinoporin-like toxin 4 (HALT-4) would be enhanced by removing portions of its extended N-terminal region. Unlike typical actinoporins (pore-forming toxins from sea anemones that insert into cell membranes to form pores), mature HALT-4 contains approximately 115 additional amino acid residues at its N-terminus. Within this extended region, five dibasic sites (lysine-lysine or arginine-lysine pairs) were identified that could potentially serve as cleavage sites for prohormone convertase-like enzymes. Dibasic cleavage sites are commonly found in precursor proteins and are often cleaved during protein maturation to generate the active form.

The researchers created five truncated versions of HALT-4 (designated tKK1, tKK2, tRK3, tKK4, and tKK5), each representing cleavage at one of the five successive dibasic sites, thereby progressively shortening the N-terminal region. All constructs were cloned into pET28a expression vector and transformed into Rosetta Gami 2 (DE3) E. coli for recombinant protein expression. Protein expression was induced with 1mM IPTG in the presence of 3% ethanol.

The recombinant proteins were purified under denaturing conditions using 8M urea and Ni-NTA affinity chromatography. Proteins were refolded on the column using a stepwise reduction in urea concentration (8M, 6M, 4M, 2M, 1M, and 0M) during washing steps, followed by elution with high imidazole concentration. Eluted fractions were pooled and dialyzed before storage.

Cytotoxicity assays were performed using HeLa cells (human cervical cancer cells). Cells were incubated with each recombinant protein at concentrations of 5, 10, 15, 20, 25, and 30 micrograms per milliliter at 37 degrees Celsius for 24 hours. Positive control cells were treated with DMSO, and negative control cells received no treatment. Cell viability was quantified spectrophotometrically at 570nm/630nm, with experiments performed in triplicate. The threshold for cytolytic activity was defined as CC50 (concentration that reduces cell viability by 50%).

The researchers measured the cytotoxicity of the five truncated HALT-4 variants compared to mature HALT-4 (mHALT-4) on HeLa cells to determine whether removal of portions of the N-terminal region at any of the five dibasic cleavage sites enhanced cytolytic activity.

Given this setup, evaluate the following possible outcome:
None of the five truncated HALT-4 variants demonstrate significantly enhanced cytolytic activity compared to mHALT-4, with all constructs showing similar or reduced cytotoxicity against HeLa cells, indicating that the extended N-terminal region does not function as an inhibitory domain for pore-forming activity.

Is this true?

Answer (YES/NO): YES